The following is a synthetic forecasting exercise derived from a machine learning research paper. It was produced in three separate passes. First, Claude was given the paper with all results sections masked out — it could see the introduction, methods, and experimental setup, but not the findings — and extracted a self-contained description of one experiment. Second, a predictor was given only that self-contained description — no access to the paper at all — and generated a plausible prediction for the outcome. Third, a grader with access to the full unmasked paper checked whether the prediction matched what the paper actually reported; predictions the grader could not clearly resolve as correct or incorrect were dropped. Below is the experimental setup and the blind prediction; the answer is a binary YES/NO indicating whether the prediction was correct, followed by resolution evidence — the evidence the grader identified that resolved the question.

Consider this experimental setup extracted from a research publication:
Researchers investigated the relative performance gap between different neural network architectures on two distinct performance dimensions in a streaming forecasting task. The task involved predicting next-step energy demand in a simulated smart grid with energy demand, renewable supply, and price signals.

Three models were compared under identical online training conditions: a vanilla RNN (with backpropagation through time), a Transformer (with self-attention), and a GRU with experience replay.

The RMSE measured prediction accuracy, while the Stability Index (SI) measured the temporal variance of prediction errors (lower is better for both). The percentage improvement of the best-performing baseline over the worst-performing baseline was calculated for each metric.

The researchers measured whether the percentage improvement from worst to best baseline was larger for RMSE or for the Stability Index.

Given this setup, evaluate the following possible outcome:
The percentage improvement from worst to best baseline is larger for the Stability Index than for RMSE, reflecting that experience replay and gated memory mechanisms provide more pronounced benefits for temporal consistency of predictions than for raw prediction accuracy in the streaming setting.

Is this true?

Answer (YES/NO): YES